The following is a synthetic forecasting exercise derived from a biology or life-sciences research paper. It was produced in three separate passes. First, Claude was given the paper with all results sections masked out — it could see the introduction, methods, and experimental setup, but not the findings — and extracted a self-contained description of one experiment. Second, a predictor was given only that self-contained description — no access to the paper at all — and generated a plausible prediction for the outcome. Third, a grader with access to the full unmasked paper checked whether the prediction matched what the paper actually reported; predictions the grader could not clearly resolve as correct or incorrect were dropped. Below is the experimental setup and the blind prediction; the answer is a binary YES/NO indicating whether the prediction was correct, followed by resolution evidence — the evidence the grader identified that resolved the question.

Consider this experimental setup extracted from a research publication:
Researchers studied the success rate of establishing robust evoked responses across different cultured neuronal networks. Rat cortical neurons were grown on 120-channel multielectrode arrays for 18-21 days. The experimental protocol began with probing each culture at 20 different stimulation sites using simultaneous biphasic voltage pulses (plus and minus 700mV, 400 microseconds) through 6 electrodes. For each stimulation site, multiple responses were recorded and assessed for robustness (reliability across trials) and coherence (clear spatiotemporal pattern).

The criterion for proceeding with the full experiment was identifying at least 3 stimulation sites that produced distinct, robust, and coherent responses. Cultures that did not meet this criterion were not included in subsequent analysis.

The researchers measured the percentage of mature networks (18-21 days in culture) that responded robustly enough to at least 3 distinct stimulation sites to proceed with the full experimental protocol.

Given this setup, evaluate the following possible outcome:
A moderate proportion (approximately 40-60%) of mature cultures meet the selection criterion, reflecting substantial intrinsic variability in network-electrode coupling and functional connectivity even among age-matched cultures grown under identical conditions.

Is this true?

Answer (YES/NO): YES